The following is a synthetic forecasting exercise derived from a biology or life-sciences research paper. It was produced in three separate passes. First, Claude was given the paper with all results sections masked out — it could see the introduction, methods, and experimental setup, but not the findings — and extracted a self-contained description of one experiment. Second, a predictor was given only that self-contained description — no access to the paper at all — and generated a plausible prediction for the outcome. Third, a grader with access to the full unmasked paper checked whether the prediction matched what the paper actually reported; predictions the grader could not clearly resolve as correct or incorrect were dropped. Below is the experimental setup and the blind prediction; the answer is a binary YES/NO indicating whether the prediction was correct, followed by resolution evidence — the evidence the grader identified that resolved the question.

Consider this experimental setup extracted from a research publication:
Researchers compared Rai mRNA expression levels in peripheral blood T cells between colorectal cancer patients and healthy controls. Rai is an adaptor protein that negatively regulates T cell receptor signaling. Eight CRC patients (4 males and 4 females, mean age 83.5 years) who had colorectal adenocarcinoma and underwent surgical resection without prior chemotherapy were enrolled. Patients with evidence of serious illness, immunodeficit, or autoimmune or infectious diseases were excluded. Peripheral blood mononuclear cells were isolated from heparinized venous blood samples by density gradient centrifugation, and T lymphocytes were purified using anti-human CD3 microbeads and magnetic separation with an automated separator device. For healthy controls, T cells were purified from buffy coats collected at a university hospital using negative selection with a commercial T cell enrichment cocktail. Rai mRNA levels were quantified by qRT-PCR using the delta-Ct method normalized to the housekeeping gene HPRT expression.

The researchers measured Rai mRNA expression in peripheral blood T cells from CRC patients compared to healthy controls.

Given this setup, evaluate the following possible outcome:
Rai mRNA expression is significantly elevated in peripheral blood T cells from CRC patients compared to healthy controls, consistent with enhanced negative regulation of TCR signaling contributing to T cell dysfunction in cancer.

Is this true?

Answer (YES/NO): NO